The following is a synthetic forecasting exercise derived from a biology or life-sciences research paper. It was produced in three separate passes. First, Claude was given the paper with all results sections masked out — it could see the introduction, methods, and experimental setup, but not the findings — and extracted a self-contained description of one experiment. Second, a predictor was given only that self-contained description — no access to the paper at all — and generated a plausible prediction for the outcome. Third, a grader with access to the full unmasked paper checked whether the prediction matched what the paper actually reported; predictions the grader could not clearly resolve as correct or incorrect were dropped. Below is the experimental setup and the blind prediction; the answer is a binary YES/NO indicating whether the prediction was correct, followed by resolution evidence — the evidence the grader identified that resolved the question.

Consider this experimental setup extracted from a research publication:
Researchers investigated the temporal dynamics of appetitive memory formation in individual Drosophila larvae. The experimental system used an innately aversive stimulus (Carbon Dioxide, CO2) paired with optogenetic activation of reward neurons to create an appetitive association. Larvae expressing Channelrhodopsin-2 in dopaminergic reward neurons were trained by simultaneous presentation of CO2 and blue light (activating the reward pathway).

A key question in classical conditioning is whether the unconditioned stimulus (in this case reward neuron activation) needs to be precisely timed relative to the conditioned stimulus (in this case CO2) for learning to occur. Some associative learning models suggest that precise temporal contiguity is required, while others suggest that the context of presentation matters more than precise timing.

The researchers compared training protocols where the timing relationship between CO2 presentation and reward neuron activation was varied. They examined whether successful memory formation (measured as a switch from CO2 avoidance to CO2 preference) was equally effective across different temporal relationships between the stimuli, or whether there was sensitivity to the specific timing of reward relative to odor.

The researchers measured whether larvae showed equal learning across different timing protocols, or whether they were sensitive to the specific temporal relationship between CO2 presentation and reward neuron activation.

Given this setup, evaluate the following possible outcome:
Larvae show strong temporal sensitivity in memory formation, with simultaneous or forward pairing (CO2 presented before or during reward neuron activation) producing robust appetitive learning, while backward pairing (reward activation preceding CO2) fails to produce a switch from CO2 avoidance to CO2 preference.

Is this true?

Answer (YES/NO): YES